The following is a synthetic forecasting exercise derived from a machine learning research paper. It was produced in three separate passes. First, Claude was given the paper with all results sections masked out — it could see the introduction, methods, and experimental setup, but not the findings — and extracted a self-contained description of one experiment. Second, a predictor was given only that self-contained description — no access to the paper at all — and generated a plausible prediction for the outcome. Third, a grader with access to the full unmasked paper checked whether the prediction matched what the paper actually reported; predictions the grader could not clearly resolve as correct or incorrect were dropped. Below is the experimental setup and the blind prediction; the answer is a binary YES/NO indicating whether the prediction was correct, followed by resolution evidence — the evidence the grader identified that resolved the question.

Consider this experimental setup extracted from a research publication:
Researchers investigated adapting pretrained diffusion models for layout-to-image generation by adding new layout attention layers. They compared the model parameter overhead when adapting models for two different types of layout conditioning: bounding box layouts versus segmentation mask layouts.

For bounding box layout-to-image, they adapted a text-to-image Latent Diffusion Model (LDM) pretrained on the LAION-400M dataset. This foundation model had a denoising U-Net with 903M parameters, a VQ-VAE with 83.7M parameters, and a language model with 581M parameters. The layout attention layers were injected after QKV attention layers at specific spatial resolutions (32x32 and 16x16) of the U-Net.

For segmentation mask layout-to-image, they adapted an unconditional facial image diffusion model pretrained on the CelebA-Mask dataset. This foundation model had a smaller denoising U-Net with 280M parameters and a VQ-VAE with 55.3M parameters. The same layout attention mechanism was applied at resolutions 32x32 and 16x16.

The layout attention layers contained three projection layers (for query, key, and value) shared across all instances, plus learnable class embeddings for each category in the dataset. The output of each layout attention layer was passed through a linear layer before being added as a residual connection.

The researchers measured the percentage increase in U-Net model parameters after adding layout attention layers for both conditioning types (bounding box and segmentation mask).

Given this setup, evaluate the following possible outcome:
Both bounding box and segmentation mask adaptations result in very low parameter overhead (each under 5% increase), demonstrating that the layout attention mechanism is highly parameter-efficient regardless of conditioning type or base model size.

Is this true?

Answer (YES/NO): NO